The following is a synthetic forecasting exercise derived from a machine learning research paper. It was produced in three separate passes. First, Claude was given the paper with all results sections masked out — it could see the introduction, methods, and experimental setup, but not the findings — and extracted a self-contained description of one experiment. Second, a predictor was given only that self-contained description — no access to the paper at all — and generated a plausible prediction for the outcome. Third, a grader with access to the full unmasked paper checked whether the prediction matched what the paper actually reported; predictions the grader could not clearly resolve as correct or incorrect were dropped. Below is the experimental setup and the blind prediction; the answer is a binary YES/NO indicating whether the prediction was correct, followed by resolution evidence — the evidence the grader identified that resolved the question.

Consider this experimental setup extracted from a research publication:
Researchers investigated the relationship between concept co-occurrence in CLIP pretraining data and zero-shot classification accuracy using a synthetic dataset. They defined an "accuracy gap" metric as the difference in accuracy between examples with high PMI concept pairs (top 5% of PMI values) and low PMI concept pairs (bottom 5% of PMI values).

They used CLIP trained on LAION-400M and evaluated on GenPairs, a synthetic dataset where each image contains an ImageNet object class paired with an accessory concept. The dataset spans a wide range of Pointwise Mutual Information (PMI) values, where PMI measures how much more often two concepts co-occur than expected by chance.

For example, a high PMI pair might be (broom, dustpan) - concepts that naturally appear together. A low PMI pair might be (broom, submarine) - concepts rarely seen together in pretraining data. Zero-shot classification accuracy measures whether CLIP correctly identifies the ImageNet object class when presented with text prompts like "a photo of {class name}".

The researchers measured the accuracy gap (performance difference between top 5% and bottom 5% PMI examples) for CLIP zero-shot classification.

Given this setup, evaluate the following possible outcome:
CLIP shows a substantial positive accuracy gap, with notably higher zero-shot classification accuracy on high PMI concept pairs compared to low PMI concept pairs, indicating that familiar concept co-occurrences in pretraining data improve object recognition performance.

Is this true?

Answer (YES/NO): YES